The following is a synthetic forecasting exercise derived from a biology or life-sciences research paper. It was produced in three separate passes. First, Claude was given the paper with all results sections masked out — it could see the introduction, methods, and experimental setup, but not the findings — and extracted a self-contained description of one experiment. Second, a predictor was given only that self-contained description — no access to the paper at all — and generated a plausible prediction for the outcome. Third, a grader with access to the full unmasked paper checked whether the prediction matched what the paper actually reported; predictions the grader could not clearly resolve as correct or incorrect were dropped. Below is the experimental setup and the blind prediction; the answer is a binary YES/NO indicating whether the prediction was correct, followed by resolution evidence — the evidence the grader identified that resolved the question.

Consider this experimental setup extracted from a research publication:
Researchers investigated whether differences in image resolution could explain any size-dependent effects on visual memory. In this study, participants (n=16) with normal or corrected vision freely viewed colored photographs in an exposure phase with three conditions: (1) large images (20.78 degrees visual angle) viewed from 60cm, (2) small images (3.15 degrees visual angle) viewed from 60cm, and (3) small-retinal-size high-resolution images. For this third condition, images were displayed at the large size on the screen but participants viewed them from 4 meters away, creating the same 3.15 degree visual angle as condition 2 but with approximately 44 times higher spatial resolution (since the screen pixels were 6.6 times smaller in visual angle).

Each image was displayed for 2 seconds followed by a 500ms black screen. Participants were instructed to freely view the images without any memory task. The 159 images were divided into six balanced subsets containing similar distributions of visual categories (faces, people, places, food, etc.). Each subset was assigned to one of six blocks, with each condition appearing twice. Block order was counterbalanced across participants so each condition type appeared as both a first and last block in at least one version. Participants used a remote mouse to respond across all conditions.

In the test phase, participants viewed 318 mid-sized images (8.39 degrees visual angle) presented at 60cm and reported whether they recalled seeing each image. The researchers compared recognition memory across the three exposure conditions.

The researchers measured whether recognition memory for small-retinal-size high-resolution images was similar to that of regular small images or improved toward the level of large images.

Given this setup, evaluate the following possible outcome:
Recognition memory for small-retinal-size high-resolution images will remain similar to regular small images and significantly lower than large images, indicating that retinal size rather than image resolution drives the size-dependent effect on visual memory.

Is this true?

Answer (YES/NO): YES